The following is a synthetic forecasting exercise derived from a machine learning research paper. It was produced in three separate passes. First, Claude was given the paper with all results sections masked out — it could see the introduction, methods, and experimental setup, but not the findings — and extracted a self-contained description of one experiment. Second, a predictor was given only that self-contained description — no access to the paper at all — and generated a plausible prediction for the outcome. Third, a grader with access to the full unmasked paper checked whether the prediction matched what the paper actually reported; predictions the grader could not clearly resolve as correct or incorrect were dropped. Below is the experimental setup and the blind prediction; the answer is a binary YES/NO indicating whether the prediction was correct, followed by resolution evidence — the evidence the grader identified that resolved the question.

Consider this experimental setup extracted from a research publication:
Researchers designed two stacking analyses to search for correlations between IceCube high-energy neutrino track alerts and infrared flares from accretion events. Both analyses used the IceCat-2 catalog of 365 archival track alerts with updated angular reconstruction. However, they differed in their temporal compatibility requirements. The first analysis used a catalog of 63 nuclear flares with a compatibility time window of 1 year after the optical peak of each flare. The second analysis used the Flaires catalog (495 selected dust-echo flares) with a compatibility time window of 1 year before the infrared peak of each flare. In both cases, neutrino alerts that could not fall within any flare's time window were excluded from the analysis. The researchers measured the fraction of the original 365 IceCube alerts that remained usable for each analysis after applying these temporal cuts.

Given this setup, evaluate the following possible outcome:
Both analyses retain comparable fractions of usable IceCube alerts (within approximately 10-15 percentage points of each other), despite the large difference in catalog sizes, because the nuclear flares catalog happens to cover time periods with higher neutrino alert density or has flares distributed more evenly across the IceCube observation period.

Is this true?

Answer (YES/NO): NO